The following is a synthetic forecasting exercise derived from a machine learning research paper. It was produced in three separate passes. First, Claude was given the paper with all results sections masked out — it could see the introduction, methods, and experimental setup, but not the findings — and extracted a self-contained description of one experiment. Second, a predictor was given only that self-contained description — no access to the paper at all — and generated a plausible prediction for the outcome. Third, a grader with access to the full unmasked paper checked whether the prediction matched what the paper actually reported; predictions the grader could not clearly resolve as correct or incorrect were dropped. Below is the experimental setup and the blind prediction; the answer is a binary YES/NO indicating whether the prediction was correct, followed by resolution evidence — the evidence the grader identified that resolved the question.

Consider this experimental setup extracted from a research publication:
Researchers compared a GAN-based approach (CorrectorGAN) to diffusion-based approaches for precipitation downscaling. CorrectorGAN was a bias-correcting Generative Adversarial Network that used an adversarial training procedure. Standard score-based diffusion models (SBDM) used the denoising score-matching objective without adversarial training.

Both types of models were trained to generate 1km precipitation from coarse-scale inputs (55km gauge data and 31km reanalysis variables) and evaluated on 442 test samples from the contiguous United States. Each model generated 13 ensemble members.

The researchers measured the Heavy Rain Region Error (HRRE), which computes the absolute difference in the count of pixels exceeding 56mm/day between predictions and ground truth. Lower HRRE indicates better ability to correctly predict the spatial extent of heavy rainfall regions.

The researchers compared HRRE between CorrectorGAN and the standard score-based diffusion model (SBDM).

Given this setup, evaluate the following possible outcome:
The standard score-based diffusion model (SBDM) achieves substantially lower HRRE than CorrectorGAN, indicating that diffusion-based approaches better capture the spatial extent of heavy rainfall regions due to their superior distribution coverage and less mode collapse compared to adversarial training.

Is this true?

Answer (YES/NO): YES